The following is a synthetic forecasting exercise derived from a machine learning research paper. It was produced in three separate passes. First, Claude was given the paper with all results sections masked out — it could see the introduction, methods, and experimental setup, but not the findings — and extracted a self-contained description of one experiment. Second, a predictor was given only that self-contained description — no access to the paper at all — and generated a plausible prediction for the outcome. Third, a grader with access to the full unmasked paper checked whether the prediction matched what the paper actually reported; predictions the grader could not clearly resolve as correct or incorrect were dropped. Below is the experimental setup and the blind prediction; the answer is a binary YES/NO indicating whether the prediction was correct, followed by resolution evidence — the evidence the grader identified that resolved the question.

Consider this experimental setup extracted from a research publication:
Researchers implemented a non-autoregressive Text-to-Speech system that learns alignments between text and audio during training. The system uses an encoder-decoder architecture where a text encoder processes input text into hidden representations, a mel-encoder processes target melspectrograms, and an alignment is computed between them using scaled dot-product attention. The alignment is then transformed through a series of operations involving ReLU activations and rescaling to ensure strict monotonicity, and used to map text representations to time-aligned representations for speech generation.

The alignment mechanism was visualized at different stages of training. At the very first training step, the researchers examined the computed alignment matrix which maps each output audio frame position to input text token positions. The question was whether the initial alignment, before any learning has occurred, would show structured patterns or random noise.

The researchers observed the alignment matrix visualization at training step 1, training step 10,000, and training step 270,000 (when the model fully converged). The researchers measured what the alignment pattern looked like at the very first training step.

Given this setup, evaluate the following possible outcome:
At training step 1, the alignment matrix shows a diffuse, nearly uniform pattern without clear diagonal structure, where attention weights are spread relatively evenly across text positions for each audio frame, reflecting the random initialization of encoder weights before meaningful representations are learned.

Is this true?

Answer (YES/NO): NO